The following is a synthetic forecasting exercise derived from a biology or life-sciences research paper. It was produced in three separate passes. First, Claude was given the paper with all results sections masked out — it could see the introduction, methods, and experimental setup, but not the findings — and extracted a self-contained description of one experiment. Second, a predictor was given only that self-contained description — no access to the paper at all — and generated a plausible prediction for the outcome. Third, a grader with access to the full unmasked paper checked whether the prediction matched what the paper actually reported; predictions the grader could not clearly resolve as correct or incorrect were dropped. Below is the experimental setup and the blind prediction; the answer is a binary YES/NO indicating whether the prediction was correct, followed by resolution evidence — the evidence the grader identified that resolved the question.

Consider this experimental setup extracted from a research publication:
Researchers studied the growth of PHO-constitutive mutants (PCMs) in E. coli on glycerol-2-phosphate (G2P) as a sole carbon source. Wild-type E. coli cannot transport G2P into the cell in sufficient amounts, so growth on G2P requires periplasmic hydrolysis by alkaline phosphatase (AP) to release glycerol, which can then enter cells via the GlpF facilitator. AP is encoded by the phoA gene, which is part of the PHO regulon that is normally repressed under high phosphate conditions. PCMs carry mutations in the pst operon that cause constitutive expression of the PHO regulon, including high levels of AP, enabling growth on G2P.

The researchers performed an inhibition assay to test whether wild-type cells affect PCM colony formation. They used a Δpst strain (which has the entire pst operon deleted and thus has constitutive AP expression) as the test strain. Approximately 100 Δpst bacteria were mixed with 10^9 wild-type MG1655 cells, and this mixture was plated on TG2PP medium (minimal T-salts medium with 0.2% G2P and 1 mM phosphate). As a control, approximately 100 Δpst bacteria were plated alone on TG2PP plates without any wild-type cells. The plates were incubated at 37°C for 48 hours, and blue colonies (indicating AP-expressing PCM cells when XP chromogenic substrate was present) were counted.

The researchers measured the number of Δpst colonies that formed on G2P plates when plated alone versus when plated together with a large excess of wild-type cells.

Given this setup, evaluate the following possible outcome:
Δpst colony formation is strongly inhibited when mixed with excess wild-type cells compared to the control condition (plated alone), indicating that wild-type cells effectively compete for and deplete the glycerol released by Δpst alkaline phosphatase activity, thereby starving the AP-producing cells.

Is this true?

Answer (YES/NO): YES